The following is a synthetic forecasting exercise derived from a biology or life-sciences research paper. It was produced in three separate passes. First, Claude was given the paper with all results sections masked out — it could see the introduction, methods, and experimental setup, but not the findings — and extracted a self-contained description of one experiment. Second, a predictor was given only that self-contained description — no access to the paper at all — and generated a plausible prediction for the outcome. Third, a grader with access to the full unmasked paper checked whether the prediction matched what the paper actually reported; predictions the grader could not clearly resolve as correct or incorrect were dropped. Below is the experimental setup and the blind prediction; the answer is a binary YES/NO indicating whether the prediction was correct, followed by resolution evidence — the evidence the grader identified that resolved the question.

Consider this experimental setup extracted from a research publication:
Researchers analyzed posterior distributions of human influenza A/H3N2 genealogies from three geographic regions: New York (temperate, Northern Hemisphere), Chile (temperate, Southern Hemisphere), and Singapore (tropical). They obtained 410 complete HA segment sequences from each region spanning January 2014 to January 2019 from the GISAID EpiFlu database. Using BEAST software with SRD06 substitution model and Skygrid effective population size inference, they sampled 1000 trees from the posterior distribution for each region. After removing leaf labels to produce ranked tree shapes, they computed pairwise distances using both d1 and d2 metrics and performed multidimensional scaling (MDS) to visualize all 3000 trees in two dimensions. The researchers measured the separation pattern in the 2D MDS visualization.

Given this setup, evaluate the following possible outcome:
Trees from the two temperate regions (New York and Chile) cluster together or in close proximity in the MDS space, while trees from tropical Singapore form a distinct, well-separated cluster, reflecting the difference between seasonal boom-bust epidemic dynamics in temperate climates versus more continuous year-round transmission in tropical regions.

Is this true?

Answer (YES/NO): NO